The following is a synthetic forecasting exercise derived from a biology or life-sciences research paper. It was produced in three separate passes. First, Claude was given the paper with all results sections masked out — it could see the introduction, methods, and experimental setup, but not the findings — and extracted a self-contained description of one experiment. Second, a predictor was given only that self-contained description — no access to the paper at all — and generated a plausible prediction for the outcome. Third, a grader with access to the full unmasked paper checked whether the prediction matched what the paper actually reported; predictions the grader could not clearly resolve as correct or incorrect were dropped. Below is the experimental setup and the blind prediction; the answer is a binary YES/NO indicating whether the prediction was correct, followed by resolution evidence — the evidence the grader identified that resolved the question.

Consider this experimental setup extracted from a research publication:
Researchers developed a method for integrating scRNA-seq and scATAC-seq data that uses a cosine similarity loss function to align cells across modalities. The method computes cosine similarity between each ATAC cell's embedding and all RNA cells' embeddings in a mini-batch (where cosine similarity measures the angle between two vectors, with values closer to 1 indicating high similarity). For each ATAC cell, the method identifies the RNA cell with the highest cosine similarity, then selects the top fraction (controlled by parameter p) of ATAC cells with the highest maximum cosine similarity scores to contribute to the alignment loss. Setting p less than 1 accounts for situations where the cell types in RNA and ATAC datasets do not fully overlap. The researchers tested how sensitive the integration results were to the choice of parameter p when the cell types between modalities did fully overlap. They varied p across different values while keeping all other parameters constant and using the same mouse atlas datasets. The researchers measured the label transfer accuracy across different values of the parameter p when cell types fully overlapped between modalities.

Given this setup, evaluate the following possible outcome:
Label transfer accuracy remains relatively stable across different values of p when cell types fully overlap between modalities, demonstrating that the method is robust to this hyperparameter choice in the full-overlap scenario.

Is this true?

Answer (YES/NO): YES